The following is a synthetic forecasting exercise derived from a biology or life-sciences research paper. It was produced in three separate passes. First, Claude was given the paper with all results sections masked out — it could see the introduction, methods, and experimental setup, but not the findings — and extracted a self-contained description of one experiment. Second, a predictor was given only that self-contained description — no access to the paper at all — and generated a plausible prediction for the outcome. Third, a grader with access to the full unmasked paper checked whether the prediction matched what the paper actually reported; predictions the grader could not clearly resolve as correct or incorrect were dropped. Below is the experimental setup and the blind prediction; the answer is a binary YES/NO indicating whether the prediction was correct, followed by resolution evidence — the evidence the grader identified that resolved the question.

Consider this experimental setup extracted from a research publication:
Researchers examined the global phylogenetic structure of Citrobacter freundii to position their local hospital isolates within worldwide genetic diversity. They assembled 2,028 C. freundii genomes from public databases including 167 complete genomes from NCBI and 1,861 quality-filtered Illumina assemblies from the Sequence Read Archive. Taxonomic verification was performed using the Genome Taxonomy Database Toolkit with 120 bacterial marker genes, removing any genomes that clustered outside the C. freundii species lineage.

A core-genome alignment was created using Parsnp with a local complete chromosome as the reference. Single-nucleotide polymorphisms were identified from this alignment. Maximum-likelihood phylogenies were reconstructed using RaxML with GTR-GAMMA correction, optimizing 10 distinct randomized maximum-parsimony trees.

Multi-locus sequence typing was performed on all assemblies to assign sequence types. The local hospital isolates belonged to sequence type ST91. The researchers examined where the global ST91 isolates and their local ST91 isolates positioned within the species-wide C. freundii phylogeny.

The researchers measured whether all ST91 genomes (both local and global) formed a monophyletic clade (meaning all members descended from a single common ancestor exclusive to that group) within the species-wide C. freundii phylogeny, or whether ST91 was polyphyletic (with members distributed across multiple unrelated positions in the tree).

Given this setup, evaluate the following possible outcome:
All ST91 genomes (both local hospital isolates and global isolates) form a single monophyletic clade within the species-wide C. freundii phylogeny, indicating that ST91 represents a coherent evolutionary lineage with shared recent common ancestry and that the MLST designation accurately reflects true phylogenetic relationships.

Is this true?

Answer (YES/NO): YES